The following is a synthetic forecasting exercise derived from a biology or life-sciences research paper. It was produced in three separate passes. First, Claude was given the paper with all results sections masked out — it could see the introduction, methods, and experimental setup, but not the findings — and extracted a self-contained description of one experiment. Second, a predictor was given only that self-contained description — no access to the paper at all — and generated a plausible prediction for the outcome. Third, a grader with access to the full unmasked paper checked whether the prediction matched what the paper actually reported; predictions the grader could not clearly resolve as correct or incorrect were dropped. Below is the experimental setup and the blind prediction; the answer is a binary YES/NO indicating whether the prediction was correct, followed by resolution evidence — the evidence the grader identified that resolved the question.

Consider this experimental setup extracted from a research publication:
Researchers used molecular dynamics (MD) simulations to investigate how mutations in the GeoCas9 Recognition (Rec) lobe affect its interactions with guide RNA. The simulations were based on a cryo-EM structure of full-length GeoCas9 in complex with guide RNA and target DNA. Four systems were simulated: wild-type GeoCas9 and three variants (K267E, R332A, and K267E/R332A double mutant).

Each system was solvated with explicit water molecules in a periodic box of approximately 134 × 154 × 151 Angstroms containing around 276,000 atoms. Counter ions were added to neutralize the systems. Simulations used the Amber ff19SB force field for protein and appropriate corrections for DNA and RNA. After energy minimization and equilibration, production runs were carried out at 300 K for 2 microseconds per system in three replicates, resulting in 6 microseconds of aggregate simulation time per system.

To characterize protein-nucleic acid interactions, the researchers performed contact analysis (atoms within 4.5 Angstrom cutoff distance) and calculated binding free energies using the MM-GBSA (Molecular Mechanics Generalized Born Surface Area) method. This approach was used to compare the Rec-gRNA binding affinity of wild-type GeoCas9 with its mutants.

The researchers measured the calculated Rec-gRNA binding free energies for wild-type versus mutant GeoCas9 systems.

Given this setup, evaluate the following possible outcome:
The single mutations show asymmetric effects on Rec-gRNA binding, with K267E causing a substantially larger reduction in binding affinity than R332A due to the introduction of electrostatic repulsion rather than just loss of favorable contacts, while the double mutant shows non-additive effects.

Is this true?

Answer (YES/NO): NO